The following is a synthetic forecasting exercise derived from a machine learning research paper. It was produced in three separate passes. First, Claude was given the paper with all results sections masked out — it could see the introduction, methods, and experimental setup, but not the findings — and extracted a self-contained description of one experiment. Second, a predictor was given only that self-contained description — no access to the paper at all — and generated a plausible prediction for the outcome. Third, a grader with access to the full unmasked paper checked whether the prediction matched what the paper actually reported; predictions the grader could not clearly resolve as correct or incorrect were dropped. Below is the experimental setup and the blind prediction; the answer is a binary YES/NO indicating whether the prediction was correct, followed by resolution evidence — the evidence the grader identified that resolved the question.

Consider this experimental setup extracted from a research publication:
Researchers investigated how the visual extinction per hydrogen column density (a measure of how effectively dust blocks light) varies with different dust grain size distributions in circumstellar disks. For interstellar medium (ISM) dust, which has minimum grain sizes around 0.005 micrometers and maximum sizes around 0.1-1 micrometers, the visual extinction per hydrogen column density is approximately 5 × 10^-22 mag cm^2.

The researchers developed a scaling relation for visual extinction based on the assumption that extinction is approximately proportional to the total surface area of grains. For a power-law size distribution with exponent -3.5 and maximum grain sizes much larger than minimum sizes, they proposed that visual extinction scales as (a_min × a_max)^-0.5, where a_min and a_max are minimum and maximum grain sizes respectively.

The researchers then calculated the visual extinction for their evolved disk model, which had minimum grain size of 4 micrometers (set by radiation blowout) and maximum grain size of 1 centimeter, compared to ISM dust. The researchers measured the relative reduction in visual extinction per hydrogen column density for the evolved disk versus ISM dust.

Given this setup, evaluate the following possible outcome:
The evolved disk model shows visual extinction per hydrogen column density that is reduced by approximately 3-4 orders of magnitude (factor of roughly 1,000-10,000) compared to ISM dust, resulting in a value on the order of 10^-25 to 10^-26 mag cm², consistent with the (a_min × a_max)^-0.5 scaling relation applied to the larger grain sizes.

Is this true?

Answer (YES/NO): YES